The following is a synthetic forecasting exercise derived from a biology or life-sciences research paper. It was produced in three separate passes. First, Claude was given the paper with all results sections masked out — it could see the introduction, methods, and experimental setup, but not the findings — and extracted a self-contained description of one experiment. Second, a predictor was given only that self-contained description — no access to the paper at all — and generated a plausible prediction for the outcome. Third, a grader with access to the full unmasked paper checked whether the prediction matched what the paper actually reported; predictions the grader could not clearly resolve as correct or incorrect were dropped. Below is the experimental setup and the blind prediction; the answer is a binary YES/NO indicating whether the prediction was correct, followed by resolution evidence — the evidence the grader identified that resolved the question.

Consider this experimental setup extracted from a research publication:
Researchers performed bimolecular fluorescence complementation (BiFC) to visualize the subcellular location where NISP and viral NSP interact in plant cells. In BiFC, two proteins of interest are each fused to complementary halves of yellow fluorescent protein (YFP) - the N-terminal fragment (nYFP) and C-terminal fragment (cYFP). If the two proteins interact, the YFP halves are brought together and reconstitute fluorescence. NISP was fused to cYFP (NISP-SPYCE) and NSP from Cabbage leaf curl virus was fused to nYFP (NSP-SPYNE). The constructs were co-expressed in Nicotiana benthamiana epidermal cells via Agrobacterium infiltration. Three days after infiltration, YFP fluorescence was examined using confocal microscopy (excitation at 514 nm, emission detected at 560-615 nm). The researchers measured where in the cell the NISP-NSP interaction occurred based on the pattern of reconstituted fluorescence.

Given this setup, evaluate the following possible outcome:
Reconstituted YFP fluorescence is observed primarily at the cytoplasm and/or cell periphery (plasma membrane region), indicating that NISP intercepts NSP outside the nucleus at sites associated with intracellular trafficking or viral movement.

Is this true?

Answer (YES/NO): YES